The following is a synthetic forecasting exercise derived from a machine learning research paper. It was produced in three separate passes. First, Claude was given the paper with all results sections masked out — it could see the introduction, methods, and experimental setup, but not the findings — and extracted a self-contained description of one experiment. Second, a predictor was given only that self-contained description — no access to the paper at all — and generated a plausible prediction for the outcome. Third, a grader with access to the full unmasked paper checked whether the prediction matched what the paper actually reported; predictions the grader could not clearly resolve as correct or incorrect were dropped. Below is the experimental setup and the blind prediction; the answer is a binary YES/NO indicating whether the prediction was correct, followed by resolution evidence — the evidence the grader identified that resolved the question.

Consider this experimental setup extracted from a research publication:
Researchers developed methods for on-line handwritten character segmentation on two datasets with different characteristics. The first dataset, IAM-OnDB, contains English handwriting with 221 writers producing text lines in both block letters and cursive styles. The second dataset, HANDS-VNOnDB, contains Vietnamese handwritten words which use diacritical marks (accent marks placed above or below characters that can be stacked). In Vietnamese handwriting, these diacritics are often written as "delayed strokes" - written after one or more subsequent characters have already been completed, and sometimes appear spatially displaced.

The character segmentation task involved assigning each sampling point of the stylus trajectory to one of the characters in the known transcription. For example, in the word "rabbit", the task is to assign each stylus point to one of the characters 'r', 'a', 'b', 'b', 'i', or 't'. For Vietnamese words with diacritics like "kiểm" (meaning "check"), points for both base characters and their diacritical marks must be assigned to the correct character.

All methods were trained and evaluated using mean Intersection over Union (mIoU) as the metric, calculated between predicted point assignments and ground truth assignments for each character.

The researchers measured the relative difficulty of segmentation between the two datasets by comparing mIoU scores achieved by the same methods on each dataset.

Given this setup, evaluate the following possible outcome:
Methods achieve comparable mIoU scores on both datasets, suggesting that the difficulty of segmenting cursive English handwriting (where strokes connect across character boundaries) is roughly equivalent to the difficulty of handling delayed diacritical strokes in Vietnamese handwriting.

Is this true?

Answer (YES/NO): NO